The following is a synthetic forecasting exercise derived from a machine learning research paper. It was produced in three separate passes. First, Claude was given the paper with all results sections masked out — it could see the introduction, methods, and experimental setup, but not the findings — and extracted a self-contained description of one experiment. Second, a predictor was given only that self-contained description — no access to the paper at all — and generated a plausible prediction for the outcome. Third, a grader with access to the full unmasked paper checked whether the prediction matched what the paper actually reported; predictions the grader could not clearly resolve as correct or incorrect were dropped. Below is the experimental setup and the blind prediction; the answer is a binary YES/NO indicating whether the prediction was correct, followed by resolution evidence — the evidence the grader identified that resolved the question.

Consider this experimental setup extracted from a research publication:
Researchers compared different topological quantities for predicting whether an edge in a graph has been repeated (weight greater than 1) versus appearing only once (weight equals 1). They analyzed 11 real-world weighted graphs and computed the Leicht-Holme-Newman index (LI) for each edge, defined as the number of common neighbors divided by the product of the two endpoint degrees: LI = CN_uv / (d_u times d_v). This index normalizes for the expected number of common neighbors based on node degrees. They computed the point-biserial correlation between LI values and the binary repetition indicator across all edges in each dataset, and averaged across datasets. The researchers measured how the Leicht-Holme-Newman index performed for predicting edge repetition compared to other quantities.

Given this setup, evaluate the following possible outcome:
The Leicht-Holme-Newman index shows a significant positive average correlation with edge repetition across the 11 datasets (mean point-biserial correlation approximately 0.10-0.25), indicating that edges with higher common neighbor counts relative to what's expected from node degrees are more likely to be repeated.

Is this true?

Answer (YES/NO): NO